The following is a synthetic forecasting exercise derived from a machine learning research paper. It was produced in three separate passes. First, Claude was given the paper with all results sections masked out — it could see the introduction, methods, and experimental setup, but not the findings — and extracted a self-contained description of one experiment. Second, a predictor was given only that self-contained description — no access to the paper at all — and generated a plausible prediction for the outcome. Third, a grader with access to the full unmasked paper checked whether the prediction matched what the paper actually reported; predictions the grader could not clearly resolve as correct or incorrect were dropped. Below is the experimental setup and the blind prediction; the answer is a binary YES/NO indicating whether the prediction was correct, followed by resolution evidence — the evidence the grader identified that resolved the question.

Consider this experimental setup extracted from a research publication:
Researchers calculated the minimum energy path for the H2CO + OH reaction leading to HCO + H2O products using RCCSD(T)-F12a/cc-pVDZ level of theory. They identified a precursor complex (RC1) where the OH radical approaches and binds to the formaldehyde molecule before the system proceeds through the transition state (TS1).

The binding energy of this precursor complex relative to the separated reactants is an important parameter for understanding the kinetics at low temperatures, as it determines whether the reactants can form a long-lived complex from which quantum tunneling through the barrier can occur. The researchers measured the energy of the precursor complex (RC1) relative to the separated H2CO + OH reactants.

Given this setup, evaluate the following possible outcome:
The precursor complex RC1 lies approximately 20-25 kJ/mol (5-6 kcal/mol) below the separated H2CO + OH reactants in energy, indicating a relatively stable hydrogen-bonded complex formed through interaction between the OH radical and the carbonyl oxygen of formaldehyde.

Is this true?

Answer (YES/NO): YES